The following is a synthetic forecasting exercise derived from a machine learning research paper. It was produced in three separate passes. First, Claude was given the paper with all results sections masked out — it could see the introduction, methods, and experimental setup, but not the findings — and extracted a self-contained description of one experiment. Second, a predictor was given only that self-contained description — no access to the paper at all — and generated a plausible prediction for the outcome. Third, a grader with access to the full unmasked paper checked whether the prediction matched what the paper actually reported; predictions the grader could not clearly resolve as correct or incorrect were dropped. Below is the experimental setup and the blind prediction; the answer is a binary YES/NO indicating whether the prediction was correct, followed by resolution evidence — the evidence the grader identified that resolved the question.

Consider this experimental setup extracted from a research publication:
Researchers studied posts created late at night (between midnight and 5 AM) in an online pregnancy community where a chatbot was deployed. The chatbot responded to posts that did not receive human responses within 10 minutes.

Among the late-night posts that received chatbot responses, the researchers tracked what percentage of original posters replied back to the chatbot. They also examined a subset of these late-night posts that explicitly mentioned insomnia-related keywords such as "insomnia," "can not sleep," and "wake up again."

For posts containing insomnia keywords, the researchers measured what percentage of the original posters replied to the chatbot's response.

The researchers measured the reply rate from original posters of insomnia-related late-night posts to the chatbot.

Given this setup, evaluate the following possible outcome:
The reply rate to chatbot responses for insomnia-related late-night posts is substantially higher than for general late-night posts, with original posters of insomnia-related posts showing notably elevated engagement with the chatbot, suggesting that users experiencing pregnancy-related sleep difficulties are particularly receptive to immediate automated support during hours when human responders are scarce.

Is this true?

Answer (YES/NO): YES